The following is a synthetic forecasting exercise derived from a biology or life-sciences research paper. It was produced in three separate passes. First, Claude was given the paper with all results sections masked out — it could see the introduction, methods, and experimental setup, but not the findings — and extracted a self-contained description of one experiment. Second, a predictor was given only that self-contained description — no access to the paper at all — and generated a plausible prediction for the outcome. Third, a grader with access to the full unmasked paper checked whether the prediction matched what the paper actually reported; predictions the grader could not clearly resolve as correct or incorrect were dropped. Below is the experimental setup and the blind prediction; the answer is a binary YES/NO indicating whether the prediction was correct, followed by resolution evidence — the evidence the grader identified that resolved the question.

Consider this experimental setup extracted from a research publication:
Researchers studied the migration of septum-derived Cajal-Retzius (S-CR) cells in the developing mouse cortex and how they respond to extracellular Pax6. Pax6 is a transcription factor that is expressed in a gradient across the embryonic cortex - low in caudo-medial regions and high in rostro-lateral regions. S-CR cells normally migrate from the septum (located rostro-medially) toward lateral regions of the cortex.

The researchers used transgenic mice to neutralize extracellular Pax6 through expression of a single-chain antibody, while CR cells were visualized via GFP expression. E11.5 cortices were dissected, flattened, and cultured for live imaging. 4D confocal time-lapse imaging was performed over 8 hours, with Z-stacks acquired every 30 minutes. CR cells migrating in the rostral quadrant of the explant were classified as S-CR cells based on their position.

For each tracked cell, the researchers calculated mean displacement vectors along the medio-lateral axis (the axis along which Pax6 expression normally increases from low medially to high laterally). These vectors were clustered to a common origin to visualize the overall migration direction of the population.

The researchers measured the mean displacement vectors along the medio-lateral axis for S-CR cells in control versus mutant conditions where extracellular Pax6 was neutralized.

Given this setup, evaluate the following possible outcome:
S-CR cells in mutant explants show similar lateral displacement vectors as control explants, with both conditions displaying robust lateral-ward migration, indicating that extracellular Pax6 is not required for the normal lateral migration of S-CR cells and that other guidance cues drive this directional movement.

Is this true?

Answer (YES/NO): NO